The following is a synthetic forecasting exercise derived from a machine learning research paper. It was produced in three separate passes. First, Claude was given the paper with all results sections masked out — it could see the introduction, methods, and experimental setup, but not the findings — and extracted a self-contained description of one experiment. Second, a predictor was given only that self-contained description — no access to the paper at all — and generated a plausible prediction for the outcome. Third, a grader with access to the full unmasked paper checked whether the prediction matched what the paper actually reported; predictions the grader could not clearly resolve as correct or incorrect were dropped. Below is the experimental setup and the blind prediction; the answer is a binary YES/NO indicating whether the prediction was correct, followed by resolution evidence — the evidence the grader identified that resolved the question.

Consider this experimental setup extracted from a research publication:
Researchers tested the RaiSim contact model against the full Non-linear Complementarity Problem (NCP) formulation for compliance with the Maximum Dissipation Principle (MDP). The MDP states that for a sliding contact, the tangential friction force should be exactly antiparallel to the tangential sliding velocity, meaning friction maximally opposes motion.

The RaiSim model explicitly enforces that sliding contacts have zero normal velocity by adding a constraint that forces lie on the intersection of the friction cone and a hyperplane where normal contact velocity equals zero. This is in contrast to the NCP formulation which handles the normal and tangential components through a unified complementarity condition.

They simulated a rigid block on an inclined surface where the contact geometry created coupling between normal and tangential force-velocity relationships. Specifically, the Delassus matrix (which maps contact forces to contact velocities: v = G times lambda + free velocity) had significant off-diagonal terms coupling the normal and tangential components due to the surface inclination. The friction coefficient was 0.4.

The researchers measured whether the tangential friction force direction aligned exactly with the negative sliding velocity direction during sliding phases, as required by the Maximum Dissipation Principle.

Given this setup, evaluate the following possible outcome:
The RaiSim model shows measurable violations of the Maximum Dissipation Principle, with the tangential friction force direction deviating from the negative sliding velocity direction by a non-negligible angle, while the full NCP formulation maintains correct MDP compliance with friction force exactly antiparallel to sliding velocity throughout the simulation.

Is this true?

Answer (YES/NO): YES